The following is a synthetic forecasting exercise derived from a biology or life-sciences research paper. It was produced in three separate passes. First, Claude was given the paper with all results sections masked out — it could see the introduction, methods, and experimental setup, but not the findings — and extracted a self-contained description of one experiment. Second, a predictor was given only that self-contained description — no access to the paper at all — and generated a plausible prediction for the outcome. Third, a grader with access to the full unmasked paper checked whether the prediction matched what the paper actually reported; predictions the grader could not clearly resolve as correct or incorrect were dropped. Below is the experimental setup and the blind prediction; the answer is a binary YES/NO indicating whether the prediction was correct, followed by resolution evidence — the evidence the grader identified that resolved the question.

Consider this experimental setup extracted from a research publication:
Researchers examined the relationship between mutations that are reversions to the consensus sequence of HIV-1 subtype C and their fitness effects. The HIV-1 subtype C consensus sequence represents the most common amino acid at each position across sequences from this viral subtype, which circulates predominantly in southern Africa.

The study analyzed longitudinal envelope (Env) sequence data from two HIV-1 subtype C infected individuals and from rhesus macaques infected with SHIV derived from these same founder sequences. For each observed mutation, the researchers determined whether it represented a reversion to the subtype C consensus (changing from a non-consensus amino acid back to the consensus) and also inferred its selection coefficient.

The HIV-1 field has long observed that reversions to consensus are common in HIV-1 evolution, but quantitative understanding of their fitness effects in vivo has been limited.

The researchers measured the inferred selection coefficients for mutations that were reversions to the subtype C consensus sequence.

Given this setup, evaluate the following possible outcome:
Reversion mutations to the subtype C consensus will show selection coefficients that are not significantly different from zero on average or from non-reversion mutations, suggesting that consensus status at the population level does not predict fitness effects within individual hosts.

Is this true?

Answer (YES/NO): NO